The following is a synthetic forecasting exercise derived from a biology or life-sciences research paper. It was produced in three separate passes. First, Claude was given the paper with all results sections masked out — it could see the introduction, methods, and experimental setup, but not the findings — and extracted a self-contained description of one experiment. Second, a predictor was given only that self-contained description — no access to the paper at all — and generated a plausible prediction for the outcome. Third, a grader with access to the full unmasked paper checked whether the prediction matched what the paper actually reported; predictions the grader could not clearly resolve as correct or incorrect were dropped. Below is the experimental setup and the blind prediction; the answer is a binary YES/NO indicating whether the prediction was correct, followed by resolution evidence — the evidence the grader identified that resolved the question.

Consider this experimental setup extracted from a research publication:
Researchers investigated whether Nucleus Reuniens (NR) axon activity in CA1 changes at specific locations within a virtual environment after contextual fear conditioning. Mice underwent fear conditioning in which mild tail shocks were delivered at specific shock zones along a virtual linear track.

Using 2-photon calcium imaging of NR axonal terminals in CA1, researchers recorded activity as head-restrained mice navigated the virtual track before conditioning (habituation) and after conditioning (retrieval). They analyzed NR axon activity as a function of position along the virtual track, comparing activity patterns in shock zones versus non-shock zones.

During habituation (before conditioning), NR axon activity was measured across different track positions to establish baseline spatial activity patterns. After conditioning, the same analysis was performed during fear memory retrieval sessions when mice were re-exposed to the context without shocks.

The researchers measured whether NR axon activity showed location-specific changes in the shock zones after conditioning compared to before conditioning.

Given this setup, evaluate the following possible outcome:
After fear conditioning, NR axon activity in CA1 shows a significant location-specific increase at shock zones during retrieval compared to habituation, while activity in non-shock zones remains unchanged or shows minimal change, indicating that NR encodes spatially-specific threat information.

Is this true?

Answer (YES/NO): NO